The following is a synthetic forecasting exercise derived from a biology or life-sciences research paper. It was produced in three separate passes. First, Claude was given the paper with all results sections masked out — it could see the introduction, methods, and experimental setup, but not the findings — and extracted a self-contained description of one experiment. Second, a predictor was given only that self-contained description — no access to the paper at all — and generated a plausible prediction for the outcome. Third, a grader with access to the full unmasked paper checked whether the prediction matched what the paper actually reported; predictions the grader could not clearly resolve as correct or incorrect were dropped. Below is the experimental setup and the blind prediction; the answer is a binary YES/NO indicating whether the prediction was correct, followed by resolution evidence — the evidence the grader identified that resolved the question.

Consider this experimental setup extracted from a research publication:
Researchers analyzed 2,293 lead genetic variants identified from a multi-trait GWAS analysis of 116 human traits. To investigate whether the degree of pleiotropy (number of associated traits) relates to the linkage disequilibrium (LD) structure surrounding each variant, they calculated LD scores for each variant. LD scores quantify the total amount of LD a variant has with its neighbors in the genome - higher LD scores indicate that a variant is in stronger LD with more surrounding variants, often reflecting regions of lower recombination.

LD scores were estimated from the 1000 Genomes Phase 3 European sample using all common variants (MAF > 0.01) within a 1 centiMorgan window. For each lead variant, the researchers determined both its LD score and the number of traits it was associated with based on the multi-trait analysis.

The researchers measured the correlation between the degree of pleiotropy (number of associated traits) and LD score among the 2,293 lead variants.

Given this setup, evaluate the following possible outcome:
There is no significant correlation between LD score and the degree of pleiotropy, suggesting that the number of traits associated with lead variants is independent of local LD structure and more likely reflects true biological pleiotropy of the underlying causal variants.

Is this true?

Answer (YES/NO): NO